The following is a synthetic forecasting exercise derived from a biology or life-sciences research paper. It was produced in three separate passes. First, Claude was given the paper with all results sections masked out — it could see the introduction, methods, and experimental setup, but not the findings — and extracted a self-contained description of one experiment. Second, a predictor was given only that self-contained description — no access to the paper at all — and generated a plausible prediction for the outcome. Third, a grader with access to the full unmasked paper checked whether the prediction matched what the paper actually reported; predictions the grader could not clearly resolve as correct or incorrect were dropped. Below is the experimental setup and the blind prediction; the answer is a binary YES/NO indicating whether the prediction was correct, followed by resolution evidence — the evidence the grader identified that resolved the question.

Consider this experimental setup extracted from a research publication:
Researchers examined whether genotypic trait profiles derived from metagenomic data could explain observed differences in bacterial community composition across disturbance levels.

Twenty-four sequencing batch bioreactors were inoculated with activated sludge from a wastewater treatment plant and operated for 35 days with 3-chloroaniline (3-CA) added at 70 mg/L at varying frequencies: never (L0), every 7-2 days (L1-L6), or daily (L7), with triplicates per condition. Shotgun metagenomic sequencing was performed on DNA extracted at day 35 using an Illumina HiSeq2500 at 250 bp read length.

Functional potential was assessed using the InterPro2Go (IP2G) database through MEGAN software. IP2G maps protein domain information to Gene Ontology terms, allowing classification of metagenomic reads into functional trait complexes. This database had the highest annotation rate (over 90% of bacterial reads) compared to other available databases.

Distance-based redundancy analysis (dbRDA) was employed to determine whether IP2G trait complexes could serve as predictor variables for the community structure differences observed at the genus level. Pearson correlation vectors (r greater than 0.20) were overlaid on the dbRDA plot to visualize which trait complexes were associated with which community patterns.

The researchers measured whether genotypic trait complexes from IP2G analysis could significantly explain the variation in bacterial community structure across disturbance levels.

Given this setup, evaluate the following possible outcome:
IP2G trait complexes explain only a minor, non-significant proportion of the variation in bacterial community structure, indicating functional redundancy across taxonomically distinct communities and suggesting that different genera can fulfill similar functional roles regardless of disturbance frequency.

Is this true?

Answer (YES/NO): NO